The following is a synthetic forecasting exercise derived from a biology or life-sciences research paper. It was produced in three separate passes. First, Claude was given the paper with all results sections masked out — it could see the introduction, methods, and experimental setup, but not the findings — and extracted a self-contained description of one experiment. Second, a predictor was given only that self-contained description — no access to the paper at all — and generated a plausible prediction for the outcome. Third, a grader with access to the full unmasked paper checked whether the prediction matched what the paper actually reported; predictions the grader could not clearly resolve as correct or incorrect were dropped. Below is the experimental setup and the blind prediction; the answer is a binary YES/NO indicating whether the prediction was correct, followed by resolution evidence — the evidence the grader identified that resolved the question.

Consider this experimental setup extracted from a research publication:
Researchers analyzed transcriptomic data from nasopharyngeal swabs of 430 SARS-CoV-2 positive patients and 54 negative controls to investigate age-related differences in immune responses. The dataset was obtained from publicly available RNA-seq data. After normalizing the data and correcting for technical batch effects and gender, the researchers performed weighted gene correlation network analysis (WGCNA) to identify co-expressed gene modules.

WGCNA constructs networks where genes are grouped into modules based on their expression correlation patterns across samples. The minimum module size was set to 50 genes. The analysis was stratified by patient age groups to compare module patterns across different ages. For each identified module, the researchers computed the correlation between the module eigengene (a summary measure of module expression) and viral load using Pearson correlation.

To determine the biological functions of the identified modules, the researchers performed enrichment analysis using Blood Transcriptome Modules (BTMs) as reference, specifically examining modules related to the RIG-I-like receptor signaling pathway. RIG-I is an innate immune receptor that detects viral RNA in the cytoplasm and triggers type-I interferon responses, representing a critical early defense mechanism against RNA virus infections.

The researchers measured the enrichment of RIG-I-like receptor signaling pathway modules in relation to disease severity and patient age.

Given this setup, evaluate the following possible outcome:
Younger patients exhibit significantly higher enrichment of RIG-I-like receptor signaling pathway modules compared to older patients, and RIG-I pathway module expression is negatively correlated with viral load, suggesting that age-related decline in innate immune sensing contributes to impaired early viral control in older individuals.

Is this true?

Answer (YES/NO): NO